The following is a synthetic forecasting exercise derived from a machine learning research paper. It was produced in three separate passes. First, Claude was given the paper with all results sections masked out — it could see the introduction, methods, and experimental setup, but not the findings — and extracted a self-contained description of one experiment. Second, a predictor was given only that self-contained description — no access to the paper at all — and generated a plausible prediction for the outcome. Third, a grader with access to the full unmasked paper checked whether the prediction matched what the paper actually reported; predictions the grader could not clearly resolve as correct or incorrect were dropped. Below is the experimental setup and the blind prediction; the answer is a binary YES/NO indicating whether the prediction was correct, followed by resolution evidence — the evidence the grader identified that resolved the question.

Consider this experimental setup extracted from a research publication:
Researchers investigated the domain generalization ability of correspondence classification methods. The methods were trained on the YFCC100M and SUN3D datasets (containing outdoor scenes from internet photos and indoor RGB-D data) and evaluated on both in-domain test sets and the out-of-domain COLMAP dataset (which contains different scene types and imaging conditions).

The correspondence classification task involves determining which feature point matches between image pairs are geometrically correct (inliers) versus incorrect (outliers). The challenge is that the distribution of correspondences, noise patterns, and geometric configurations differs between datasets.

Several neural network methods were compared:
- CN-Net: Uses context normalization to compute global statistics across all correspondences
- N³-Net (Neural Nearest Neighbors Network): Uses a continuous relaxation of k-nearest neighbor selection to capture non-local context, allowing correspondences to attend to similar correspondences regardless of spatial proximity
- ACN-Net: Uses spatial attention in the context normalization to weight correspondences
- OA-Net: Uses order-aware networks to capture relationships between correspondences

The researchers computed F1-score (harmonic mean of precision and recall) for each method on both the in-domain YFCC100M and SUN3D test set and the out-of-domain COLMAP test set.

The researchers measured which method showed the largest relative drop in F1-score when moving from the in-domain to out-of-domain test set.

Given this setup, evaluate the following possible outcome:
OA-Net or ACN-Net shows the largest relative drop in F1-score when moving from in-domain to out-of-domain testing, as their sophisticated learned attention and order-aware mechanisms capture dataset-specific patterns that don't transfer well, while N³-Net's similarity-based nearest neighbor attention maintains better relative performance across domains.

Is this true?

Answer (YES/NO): NO